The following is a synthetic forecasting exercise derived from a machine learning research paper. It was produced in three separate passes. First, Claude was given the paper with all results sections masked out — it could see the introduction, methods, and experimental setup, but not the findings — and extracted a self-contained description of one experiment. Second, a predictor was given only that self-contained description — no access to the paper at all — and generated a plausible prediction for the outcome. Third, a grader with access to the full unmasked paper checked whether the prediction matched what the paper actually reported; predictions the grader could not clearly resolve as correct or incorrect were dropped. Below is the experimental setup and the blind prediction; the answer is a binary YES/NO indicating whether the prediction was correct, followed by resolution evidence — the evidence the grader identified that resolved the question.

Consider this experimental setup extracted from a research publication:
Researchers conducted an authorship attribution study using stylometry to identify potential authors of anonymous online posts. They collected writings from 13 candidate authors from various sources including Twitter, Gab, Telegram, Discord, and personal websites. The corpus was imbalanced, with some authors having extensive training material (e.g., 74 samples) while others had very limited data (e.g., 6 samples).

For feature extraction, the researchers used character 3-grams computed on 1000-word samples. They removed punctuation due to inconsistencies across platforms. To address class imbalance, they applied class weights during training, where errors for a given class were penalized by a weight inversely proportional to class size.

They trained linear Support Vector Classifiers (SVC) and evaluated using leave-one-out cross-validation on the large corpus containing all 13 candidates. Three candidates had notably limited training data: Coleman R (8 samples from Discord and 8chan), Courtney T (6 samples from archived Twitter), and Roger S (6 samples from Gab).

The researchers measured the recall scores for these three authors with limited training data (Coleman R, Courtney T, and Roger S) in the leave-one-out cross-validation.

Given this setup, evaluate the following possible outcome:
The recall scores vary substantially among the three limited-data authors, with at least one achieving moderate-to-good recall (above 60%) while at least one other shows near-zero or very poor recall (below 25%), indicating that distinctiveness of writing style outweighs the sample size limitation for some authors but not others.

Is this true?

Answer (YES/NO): NO